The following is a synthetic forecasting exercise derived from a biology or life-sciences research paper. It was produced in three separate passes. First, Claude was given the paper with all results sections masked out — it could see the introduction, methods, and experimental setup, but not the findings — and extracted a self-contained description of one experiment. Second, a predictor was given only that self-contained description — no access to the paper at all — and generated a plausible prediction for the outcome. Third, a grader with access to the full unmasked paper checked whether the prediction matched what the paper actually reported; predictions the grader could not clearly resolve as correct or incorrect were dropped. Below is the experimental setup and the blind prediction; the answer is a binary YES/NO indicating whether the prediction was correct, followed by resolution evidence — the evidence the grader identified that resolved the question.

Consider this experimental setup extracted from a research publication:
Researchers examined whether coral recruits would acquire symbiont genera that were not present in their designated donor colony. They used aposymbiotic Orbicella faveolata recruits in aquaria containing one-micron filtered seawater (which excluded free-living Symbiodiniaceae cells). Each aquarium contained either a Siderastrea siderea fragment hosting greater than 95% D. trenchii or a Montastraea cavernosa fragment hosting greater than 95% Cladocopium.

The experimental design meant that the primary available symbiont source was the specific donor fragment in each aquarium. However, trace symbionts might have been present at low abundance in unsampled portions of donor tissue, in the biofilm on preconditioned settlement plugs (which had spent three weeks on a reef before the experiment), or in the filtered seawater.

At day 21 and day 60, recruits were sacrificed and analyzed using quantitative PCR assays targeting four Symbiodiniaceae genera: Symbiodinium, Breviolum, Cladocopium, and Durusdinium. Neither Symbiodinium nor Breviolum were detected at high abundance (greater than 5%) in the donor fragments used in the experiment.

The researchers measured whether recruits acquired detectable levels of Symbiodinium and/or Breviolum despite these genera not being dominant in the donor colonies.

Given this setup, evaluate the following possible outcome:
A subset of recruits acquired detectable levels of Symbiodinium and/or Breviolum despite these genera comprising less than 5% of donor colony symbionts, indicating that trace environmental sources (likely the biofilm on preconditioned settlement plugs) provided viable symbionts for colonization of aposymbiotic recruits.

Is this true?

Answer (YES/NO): YES